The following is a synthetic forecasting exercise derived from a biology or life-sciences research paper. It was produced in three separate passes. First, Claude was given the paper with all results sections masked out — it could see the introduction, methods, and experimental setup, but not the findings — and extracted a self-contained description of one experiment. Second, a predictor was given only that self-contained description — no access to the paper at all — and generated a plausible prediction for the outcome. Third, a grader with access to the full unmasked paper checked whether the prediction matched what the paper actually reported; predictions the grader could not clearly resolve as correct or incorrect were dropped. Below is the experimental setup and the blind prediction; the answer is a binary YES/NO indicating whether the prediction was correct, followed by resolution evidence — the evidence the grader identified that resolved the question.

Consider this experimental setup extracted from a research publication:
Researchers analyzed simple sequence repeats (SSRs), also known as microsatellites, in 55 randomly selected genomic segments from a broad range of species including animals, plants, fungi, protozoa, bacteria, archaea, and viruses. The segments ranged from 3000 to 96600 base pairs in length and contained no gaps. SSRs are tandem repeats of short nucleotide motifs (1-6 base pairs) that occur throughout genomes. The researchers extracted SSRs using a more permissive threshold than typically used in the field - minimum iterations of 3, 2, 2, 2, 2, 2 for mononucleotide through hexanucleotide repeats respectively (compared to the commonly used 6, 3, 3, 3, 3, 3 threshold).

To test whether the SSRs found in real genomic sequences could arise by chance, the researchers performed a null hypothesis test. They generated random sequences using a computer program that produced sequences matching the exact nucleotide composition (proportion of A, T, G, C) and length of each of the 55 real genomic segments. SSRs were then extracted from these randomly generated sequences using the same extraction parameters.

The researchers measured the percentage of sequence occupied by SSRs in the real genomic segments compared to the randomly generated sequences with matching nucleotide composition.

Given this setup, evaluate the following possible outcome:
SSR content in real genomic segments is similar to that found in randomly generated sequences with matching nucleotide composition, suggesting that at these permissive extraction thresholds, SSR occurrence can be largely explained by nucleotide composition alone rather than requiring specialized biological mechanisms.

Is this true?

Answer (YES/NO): NO